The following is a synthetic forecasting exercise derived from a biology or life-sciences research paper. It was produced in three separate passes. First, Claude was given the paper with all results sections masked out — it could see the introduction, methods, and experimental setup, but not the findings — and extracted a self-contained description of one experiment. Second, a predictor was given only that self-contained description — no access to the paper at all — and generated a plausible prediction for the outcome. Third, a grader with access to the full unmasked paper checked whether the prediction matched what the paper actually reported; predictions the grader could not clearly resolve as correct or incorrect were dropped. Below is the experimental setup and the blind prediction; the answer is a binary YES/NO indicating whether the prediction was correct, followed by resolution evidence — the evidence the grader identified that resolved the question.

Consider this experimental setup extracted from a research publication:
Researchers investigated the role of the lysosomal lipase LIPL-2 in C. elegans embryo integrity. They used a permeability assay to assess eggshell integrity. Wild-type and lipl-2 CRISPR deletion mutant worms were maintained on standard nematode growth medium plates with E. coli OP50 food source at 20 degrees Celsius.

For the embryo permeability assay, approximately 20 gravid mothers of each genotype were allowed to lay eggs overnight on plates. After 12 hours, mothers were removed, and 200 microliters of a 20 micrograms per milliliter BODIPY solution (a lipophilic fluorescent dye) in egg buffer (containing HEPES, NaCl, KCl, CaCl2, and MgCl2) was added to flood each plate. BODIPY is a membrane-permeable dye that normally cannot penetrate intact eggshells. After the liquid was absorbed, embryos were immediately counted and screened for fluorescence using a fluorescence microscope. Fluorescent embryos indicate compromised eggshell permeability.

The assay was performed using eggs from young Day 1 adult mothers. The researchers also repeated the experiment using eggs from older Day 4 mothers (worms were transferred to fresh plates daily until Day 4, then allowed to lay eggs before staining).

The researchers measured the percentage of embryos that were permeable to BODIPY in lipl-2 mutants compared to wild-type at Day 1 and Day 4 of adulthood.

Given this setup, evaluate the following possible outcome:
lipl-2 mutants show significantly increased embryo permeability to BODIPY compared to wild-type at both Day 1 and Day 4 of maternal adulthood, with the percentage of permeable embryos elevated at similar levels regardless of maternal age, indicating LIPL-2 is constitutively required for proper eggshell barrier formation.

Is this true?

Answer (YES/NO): NO